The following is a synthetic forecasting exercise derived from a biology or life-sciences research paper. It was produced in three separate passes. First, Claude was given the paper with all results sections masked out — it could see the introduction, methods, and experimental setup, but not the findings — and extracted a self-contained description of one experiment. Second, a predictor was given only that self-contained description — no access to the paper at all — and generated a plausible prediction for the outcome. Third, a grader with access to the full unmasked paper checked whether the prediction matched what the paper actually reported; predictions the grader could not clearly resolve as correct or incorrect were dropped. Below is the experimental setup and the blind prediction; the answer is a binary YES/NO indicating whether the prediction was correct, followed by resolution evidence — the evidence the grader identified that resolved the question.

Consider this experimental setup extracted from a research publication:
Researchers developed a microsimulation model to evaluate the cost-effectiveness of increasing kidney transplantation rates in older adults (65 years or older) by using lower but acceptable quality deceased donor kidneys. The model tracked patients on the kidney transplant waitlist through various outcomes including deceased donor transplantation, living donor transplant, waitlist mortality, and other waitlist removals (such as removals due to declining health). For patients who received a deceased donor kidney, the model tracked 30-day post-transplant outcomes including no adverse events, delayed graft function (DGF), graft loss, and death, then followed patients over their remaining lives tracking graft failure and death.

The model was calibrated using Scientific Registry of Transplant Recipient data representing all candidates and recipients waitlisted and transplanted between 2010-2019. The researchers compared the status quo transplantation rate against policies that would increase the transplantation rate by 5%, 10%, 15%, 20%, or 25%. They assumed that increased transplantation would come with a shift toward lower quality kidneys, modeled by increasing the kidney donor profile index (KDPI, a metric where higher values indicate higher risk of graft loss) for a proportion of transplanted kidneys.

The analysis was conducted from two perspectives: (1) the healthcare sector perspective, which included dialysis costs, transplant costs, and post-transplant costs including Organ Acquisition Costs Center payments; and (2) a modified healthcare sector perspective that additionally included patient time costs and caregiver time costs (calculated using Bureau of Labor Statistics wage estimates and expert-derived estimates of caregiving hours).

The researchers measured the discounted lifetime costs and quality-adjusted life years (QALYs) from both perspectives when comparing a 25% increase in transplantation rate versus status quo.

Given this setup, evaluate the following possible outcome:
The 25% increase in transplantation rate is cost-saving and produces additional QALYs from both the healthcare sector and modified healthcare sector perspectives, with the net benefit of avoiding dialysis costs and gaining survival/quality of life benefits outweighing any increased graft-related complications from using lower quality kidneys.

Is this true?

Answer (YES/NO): NO